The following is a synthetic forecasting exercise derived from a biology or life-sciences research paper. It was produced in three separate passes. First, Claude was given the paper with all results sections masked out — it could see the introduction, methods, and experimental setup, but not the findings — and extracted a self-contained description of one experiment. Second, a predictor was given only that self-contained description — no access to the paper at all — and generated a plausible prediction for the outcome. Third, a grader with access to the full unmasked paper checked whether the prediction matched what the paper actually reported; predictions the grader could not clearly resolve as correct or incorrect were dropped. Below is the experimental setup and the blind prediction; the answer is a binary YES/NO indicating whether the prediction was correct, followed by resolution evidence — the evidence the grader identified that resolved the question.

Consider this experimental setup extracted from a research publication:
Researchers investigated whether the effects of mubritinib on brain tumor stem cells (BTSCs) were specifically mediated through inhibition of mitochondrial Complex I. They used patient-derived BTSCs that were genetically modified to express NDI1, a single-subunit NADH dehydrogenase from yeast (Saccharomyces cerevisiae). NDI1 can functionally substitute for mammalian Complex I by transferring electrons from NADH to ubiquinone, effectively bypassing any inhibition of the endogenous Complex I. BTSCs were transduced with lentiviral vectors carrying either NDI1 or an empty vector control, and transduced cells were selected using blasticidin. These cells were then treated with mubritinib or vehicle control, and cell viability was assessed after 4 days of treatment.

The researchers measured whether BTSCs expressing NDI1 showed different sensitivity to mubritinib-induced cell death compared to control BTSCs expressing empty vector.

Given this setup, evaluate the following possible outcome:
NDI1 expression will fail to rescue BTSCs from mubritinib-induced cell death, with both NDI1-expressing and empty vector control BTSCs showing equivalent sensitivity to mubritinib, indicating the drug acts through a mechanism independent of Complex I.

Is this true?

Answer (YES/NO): NO